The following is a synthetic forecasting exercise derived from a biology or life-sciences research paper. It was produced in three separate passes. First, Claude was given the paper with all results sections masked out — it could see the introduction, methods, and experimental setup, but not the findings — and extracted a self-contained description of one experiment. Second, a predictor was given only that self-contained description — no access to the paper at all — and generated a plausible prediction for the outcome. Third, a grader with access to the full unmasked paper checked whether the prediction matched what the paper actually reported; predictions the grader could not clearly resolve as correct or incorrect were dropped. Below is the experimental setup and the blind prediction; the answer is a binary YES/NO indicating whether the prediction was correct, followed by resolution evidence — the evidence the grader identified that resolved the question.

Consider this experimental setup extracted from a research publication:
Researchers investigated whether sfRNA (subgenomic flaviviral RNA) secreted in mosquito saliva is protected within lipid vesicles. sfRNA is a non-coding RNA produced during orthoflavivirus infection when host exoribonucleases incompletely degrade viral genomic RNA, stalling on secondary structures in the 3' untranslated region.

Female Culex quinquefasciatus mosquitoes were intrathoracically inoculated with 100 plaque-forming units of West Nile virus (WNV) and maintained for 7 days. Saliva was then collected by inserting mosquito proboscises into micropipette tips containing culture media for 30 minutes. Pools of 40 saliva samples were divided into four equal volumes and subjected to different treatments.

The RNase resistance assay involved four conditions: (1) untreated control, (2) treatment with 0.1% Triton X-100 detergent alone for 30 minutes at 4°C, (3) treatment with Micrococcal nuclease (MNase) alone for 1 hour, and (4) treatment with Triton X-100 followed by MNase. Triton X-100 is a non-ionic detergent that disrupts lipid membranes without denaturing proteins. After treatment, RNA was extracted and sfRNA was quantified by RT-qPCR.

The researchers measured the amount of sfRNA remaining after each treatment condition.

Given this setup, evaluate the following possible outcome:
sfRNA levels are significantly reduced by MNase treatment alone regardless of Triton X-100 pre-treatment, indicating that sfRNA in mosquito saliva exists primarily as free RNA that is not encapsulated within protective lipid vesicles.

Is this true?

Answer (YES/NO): NO